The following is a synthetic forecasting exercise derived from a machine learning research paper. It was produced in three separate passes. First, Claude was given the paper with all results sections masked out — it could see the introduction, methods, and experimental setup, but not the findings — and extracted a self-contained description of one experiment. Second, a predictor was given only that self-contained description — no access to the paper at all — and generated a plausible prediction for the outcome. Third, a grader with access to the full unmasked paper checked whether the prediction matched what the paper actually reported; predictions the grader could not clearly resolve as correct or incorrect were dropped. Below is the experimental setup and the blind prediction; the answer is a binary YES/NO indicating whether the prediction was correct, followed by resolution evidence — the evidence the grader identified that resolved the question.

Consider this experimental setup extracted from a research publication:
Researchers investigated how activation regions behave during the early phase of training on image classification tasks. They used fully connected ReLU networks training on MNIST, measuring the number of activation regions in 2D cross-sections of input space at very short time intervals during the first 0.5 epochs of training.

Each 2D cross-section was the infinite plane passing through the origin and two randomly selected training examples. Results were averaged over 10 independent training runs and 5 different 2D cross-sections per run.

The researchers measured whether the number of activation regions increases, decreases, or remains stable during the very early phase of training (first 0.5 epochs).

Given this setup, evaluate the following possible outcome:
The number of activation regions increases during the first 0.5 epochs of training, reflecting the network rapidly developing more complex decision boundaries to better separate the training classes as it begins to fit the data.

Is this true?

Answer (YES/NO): NO